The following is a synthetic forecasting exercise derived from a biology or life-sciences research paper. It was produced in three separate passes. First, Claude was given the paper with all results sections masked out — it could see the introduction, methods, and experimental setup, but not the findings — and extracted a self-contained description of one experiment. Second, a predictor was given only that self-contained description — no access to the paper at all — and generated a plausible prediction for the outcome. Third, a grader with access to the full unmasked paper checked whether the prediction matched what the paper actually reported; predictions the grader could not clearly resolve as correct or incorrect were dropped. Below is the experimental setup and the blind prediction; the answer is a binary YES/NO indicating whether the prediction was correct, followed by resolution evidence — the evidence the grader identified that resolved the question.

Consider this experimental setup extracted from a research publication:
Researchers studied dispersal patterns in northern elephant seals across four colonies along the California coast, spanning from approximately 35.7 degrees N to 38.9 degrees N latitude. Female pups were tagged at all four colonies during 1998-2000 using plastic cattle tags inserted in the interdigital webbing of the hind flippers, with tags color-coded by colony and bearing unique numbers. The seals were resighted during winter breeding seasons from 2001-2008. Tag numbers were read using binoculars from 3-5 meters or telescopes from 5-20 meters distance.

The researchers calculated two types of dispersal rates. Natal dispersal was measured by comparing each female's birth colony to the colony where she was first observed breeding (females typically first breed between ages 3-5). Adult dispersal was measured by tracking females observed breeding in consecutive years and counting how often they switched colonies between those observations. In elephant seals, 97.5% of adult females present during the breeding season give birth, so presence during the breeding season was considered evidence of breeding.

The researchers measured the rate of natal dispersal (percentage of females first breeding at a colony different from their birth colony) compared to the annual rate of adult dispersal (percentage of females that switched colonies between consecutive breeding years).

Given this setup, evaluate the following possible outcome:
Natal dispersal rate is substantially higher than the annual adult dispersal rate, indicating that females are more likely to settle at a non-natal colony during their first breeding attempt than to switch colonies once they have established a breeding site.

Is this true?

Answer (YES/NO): YES